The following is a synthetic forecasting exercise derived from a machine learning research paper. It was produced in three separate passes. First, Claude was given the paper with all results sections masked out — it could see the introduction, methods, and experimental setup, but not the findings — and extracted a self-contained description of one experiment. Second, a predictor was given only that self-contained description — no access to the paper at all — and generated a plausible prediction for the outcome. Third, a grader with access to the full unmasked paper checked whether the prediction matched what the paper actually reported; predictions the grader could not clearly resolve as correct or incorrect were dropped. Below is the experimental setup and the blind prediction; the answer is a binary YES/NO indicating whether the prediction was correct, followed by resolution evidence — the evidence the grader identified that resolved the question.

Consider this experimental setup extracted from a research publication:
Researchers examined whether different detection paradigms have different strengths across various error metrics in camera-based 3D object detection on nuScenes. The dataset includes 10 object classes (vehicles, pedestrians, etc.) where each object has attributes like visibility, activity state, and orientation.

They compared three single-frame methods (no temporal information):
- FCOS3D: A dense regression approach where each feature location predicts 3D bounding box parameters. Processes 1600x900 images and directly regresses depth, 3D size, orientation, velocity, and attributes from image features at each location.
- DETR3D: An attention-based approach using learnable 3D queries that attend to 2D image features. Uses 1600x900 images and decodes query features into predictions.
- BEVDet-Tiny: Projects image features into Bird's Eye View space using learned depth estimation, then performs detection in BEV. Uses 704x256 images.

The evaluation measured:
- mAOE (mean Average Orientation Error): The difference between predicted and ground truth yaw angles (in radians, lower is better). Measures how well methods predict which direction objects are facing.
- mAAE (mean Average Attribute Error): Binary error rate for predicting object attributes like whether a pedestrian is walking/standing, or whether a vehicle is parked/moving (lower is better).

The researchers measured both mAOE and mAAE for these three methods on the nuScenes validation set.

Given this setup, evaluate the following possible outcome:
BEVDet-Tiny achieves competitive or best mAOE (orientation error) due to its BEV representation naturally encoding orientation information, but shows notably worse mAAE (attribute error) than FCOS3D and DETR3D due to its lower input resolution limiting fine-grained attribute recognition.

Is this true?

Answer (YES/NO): NO